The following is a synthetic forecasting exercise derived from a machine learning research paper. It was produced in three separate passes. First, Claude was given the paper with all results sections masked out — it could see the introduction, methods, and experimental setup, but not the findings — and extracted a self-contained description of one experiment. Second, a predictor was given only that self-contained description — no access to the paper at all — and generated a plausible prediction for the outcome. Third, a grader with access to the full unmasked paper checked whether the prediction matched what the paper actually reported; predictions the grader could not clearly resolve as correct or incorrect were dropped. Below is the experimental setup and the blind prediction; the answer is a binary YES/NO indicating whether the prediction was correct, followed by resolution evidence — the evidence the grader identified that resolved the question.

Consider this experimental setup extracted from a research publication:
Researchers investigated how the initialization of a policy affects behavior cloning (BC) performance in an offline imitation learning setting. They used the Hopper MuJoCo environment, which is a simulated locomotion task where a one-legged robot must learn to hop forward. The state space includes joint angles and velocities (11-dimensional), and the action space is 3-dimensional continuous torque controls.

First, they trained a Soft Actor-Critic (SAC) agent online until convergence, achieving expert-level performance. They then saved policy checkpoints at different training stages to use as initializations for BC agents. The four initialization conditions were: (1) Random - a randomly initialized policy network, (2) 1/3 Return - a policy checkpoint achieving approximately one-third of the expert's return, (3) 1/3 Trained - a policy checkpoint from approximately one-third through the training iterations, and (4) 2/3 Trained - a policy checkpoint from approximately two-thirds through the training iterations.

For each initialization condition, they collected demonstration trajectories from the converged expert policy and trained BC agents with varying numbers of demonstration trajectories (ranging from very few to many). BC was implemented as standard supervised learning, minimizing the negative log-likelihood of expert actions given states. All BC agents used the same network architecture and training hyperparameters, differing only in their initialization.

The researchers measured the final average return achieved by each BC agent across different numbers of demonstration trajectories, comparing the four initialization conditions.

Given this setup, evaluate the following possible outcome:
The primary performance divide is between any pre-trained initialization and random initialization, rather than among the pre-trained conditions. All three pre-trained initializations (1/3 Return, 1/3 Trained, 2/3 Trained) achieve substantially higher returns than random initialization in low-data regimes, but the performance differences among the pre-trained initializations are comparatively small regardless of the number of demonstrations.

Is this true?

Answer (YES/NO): NO